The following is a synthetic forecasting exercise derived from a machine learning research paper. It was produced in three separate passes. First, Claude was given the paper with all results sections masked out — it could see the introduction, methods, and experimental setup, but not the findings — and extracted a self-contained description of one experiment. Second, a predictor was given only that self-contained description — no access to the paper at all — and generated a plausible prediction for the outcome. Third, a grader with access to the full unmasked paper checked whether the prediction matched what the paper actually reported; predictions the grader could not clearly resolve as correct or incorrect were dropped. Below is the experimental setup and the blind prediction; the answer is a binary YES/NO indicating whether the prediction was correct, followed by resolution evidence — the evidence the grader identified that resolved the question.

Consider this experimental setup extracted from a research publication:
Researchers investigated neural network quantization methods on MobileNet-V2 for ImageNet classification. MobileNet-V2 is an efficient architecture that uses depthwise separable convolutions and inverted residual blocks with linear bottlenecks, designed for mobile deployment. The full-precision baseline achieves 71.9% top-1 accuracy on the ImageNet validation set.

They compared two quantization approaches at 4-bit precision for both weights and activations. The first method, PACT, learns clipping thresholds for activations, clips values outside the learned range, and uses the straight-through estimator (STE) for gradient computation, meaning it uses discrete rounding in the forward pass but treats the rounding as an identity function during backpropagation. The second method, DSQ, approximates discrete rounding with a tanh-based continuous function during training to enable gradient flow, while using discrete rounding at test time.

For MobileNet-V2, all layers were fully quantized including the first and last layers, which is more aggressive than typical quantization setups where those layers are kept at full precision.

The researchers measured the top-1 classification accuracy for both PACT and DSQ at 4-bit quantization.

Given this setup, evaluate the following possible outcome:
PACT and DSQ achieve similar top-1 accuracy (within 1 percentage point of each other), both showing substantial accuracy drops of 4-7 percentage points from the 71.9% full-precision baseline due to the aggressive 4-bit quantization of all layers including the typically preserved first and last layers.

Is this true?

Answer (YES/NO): NO